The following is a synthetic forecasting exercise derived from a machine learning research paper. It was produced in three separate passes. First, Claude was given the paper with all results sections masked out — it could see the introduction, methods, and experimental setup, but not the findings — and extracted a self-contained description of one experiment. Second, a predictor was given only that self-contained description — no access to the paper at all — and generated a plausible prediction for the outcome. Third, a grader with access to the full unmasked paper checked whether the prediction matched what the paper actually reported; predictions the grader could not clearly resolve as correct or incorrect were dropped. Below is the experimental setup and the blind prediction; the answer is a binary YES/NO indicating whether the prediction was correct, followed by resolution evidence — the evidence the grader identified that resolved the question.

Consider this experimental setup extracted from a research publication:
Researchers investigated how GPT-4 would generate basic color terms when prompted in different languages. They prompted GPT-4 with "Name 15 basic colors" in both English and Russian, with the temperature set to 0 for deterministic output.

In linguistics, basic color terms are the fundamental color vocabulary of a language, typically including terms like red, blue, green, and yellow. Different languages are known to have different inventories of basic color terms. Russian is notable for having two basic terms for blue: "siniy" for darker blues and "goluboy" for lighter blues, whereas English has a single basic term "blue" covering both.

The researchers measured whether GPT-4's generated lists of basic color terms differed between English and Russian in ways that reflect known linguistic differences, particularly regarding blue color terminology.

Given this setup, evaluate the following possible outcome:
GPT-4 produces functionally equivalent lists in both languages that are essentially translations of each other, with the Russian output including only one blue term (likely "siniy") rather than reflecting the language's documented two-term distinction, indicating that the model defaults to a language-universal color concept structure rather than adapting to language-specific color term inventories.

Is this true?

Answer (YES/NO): NO